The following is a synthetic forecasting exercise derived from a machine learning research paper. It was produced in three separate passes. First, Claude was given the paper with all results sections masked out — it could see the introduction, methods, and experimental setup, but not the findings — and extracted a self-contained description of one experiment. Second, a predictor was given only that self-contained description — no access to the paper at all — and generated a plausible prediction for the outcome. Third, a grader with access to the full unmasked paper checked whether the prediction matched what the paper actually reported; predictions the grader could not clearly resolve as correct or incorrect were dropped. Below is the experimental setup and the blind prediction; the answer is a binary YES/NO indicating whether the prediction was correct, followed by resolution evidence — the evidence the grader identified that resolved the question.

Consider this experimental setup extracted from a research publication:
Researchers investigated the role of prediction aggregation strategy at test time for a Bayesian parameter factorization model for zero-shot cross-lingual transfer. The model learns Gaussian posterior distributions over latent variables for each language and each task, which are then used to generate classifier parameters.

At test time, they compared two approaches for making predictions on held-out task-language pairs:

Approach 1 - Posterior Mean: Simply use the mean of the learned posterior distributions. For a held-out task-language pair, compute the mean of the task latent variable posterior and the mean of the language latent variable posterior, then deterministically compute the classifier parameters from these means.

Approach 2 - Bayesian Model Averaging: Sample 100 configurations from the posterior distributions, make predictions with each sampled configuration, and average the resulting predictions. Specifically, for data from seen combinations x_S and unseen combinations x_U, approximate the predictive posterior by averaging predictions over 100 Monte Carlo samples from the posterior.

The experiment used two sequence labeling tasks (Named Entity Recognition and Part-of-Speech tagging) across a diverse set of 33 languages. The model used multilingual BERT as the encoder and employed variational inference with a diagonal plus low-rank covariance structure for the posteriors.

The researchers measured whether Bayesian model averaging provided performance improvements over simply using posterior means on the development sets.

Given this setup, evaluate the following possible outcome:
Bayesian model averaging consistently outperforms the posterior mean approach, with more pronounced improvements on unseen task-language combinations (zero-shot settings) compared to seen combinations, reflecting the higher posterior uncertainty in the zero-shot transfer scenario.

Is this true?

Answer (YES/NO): NO